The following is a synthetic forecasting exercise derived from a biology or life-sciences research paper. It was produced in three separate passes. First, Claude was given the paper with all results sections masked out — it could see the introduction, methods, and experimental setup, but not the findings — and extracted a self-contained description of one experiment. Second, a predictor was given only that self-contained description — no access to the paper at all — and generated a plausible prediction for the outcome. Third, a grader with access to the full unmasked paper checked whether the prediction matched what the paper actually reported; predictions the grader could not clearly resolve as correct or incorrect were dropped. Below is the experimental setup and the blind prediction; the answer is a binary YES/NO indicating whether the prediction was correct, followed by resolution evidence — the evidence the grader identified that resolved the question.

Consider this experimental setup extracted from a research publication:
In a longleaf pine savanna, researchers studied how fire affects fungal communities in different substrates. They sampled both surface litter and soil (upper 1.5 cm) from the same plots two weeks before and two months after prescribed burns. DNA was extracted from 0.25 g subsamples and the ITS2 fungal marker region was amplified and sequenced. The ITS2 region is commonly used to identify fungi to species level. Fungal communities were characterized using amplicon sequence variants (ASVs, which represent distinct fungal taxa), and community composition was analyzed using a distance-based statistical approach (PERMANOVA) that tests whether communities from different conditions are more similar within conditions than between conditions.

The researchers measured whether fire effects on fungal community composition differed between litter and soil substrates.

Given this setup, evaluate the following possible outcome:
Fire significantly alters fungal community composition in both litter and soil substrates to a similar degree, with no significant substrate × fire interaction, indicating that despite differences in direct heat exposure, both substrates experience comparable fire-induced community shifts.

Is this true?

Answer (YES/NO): NO